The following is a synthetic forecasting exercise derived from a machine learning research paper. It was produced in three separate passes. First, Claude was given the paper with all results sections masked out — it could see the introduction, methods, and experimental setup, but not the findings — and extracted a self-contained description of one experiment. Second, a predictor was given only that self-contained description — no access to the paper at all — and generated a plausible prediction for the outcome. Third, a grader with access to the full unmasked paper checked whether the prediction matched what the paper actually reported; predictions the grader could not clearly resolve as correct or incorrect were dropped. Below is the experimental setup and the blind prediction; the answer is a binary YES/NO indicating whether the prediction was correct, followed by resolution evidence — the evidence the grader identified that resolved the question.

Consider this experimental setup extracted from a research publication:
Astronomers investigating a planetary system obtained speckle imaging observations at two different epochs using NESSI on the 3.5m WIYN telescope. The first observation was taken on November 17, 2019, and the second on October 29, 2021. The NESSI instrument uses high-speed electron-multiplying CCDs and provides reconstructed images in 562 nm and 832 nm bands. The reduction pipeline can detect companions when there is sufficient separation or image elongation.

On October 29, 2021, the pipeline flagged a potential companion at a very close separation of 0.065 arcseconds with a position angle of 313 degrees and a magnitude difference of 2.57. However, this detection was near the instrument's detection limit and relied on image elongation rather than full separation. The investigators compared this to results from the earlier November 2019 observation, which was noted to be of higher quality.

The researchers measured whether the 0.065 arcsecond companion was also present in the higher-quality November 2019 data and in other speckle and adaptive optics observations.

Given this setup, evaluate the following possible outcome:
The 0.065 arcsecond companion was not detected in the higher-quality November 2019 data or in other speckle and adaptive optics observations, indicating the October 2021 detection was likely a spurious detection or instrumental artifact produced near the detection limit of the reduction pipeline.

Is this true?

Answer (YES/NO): YES